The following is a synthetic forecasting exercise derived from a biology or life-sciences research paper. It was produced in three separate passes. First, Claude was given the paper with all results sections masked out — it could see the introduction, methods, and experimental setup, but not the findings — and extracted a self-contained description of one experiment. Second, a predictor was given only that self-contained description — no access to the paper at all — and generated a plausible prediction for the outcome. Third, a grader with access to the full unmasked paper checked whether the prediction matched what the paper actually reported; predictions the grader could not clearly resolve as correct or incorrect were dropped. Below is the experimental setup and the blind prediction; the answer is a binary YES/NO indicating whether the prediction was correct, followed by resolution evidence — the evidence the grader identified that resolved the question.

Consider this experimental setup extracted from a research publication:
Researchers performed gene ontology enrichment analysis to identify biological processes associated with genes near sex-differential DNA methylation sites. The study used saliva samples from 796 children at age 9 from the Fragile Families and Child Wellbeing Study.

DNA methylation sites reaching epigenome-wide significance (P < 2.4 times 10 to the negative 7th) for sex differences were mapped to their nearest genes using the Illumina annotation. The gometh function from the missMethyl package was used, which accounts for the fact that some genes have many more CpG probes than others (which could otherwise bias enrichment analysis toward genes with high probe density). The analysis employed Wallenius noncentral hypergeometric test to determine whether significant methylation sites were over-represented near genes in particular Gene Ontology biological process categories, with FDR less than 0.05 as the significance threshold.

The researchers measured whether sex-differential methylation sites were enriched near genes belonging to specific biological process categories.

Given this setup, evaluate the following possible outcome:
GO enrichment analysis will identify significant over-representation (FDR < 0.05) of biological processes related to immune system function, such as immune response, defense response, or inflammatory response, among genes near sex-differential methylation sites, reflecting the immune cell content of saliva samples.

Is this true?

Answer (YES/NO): NO